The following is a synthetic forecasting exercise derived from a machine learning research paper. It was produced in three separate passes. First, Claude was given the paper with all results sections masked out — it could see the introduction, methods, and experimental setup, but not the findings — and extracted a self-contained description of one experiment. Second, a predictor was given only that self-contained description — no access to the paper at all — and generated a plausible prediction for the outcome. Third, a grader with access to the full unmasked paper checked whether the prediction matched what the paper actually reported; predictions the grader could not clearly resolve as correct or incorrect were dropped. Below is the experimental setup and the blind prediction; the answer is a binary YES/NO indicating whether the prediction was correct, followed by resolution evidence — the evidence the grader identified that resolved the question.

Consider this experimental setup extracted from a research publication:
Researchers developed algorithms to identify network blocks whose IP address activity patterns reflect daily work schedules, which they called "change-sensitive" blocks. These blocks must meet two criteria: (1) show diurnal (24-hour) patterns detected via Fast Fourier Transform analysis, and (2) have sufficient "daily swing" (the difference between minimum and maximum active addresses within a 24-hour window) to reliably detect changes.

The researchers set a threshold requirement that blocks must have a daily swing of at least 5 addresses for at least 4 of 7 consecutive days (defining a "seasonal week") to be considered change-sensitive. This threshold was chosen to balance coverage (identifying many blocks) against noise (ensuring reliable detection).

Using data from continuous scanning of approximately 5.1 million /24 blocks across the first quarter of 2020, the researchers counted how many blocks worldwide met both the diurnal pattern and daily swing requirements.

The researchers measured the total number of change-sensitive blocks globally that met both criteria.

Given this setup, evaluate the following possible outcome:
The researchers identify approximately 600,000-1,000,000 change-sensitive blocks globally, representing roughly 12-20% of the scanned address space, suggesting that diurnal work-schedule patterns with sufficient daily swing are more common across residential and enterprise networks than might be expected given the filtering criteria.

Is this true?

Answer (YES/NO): NO